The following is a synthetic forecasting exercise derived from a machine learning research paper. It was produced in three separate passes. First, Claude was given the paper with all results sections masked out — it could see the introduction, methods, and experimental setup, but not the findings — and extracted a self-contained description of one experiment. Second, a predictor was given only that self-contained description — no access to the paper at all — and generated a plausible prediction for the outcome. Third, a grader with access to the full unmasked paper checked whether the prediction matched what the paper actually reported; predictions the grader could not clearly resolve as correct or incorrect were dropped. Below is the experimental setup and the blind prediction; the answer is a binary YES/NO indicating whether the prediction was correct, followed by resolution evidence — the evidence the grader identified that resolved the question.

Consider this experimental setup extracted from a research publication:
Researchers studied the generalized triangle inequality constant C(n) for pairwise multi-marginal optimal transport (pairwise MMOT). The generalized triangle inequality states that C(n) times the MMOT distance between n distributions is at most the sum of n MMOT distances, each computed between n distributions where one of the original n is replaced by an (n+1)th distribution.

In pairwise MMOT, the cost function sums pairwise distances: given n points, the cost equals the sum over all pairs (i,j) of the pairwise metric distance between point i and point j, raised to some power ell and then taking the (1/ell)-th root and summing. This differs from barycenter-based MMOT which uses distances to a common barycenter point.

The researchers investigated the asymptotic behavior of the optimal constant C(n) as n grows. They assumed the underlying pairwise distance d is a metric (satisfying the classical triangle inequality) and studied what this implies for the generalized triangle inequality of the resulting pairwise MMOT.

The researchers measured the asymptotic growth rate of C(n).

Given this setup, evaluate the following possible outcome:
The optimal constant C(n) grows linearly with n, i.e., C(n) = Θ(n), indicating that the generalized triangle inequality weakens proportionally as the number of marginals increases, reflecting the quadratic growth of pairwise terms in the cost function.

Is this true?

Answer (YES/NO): YES